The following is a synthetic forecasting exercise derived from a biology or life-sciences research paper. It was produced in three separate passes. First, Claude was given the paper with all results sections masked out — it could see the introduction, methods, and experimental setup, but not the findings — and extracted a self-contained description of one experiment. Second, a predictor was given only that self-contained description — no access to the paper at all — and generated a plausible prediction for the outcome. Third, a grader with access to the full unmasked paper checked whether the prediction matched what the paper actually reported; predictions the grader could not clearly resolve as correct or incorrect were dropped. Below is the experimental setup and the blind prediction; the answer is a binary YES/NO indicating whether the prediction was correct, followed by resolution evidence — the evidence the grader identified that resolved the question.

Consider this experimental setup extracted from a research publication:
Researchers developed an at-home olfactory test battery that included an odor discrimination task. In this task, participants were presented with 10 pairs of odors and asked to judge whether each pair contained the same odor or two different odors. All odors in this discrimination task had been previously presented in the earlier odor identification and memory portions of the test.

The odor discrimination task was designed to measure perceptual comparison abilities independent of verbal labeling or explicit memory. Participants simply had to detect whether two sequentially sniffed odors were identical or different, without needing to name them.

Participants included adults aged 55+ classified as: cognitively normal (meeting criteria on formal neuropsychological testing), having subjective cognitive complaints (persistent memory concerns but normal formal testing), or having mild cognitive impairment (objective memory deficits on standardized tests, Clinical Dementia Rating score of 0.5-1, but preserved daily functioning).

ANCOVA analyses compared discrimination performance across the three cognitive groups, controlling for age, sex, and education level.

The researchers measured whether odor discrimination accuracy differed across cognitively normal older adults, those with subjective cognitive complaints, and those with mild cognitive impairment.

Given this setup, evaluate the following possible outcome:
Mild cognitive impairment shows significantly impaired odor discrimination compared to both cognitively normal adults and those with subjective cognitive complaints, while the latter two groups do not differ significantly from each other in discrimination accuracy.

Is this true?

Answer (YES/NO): NO